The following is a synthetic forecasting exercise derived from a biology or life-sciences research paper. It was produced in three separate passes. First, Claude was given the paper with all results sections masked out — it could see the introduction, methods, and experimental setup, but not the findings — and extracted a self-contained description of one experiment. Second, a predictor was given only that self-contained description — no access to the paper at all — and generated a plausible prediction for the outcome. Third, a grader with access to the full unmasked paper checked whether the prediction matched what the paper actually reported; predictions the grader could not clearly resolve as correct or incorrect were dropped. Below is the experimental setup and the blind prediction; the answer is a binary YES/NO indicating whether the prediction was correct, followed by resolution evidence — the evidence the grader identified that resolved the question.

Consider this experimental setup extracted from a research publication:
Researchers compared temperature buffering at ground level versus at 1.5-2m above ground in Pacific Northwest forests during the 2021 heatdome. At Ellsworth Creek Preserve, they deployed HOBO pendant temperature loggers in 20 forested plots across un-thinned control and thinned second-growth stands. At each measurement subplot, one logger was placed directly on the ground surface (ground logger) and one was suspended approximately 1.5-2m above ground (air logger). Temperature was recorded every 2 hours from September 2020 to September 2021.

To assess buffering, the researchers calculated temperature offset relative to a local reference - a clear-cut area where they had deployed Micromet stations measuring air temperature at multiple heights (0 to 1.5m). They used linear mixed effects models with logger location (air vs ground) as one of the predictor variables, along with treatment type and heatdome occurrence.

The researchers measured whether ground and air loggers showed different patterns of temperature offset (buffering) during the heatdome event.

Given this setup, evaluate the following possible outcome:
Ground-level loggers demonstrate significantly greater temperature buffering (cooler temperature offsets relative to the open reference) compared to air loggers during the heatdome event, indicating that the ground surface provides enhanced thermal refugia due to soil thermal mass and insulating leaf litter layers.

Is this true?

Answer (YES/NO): YES